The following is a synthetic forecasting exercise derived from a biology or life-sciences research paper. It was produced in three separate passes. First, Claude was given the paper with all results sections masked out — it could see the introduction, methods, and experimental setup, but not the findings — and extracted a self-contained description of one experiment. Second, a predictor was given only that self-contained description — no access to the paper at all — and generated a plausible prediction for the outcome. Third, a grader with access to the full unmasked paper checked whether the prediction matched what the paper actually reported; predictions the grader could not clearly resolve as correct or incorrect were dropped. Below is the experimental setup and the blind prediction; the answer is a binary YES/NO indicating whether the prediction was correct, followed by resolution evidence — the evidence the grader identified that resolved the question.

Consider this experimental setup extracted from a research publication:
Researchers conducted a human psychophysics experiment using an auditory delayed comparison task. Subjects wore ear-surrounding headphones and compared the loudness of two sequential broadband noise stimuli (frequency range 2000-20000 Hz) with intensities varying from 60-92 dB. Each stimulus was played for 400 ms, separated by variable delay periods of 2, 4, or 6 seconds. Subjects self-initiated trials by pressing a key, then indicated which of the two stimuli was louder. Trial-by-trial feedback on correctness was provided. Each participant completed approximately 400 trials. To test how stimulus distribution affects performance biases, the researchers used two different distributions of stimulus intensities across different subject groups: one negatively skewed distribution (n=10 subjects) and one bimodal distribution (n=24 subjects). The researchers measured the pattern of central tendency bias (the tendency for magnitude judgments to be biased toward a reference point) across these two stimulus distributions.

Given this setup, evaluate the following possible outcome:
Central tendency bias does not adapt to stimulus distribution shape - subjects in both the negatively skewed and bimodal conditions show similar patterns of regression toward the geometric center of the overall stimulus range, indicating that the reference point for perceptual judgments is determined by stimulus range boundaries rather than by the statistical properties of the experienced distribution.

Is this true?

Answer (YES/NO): NO